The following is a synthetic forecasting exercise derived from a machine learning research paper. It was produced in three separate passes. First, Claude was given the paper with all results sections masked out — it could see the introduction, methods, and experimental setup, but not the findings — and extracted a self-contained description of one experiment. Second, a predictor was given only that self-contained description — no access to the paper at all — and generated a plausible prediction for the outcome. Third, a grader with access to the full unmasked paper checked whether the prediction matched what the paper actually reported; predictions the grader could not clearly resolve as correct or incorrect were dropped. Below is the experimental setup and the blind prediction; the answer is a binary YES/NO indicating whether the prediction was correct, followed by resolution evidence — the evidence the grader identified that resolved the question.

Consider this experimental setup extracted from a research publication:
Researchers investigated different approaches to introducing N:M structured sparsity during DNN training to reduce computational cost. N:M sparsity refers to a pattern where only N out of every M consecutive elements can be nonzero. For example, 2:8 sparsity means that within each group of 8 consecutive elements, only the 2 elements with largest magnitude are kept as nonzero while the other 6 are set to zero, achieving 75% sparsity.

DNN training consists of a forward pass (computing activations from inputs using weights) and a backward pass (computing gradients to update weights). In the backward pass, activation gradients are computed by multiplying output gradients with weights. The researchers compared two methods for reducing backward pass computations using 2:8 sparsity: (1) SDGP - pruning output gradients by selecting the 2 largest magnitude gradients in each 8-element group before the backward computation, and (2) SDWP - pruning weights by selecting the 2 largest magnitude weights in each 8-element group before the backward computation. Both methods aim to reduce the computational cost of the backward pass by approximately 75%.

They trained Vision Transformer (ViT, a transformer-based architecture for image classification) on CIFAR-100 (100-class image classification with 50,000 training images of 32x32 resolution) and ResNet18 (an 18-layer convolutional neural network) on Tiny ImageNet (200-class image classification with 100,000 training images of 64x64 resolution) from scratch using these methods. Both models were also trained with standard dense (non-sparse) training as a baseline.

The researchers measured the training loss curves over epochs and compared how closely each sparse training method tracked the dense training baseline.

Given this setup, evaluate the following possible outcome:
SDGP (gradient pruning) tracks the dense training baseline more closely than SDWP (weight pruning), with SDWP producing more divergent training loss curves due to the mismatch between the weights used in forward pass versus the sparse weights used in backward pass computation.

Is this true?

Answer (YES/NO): NO